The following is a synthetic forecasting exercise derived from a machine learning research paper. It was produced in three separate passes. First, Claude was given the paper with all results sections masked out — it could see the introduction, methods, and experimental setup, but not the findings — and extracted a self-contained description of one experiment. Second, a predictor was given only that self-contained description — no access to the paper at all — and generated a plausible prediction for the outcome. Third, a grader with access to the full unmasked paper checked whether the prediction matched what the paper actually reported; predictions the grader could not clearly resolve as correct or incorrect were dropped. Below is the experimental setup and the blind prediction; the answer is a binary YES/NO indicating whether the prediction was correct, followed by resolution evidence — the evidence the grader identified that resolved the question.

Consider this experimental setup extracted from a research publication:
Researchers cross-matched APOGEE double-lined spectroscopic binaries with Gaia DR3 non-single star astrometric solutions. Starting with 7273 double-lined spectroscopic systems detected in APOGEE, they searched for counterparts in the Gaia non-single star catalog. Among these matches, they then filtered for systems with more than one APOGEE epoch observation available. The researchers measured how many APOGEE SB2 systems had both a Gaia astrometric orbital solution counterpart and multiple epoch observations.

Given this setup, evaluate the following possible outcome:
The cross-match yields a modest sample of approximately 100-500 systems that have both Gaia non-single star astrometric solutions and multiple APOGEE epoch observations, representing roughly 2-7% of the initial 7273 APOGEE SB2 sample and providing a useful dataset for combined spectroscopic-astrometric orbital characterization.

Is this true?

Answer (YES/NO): NO